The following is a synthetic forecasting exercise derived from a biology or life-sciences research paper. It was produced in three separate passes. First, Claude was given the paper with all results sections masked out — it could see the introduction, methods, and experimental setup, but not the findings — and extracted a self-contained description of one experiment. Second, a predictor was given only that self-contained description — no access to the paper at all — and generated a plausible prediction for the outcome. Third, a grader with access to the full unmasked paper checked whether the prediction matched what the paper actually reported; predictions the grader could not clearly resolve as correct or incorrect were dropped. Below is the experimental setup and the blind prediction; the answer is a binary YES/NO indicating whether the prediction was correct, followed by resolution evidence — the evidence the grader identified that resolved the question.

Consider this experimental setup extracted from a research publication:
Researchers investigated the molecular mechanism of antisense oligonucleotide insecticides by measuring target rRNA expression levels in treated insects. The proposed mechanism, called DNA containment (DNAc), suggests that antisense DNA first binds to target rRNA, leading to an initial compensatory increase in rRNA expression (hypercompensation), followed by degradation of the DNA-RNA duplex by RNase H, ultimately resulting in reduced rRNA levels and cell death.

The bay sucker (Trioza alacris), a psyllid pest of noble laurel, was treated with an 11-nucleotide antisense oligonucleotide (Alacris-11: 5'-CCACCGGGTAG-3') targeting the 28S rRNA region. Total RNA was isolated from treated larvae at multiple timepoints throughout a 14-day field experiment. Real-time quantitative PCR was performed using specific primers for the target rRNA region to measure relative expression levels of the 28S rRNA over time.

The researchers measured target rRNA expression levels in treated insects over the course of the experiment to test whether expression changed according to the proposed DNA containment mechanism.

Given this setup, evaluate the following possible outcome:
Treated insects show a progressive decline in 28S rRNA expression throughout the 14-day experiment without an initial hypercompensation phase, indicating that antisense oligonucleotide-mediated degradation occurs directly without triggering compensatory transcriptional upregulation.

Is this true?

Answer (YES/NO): NO